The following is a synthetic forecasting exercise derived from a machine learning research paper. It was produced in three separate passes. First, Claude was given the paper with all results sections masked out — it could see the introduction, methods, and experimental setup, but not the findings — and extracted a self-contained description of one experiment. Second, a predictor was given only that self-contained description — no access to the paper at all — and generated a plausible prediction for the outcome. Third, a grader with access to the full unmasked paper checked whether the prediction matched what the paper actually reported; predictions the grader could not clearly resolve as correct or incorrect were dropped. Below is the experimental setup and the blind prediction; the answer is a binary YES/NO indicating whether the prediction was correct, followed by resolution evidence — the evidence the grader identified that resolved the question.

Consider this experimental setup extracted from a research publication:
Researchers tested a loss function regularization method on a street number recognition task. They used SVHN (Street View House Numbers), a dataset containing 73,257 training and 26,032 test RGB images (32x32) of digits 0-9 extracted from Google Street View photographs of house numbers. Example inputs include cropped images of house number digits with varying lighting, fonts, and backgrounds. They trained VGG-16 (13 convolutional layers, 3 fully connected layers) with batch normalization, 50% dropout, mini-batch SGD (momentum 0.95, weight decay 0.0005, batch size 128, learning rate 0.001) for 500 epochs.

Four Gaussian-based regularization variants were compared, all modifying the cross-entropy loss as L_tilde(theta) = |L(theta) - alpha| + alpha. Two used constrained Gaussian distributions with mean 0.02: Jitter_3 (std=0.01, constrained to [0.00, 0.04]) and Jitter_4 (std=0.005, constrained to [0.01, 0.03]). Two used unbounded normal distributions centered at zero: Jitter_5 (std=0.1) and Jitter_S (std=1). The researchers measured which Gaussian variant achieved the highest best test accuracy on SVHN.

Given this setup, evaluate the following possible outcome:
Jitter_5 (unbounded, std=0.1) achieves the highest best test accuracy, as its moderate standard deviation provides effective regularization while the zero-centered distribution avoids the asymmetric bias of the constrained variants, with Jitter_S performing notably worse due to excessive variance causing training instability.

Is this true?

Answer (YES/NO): NO